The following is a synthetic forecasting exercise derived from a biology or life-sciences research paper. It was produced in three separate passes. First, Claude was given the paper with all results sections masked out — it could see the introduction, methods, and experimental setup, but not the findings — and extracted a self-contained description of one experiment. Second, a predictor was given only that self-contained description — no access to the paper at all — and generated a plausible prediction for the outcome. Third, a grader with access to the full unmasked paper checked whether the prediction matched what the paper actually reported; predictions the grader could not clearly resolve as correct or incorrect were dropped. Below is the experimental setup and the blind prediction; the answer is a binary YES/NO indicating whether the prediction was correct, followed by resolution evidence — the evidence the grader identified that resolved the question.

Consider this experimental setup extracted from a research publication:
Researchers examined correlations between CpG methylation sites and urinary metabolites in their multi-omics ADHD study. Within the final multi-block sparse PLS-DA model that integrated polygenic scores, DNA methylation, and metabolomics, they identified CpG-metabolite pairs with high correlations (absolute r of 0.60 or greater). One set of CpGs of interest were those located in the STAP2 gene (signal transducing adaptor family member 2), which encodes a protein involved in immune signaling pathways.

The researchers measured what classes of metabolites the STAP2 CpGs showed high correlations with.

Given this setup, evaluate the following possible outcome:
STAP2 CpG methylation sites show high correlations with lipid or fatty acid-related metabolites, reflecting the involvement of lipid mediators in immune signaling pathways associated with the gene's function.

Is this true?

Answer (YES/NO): NO